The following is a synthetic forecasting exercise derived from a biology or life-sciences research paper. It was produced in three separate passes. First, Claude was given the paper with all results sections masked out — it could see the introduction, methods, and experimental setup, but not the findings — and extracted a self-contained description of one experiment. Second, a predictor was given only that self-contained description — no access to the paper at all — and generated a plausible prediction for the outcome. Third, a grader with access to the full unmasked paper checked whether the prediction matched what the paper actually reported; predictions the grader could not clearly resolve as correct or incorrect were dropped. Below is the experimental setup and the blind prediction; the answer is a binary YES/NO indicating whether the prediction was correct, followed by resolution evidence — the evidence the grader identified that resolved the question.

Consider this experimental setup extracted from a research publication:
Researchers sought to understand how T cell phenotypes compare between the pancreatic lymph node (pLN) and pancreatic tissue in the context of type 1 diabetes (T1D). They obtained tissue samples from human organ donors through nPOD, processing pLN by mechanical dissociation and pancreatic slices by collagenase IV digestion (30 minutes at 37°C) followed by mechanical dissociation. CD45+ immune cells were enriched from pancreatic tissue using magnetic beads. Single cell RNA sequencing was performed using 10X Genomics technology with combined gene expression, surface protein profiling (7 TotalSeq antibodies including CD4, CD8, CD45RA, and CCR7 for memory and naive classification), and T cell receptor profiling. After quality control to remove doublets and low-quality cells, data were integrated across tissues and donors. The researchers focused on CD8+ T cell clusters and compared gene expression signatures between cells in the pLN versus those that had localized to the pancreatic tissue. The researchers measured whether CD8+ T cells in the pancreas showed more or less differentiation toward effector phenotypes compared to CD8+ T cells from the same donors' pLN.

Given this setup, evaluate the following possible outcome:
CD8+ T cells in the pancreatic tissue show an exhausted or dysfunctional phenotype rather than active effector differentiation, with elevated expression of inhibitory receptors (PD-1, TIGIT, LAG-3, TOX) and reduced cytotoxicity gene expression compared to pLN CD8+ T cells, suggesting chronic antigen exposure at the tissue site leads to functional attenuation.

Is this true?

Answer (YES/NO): NO